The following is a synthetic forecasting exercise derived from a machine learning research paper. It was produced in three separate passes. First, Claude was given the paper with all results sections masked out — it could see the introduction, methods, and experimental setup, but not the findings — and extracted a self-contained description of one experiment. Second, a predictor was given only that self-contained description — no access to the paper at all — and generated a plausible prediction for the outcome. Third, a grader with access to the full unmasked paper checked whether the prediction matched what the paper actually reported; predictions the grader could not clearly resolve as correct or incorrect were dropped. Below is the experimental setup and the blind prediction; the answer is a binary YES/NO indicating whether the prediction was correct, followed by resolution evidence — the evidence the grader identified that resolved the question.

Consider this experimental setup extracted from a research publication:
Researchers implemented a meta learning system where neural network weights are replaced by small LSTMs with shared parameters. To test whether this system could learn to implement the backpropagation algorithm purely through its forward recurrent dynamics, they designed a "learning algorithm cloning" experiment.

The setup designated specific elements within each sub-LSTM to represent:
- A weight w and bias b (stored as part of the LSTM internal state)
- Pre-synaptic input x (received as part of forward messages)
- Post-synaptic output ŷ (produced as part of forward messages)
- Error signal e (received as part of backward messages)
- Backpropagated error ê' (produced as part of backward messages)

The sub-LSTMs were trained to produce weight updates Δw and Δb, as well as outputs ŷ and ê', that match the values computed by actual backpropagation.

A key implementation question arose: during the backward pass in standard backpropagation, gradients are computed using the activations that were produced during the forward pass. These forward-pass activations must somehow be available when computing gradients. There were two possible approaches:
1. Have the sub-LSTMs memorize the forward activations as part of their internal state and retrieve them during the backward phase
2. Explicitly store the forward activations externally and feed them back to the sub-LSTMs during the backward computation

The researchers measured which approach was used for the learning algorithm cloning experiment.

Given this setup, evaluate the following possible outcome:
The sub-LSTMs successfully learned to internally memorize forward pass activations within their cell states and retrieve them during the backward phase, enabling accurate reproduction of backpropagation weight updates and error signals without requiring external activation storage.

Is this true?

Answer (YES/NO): NO